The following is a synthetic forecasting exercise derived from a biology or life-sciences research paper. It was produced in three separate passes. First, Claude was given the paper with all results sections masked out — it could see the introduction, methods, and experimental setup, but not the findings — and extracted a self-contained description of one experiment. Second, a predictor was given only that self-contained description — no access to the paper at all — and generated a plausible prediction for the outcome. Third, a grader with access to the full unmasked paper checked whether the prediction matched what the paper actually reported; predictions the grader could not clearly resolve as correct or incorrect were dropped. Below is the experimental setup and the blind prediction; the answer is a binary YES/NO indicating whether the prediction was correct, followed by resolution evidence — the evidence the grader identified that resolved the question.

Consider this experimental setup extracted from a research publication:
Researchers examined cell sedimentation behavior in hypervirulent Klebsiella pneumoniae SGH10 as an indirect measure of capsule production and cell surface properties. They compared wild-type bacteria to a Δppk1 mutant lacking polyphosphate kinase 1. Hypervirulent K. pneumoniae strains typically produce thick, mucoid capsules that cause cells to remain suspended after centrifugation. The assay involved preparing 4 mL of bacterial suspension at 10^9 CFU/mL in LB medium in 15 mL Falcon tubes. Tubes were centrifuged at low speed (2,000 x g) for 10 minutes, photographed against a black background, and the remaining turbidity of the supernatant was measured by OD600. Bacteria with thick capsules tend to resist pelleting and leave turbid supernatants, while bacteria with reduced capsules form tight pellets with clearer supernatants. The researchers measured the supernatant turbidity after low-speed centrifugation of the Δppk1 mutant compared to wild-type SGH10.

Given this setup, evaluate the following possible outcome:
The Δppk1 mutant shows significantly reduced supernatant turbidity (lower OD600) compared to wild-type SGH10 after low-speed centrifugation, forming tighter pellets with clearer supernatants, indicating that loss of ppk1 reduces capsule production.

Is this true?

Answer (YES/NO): YES